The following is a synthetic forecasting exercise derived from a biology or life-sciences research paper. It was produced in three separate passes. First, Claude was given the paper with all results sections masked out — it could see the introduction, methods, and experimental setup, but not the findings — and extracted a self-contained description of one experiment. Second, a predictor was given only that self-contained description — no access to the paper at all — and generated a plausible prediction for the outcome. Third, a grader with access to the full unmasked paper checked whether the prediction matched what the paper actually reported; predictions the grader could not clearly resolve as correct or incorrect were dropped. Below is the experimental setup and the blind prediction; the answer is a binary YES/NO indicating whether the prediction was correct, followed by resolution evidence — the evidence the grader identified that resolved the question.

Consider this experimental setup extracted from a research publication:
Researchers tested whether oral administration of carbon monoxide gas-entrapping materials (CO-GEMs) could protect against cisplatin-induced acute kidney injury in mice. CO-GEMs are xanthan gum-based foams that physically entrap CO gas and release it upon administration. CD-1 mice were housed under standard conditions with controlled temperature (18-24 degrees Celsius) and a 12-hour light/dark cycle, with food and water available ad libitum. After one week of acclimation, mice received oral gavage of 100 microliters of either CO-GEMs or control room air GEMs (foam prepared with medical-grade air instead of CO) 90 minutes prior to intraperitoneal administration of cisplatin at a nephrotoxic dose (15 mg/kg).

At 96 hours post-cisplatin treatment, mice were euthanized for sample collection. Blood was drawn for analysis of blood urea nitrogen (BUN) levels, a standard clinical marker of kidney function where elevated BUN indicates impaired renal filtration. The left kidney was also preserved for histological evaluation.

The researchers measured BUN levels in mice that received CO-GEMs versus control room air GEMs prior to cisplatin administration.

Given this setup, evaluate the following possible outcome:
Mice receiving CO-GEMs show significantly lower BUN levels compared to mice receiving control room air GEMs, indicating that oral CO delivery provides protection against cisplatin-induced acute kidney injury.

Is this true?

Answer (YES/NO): YES